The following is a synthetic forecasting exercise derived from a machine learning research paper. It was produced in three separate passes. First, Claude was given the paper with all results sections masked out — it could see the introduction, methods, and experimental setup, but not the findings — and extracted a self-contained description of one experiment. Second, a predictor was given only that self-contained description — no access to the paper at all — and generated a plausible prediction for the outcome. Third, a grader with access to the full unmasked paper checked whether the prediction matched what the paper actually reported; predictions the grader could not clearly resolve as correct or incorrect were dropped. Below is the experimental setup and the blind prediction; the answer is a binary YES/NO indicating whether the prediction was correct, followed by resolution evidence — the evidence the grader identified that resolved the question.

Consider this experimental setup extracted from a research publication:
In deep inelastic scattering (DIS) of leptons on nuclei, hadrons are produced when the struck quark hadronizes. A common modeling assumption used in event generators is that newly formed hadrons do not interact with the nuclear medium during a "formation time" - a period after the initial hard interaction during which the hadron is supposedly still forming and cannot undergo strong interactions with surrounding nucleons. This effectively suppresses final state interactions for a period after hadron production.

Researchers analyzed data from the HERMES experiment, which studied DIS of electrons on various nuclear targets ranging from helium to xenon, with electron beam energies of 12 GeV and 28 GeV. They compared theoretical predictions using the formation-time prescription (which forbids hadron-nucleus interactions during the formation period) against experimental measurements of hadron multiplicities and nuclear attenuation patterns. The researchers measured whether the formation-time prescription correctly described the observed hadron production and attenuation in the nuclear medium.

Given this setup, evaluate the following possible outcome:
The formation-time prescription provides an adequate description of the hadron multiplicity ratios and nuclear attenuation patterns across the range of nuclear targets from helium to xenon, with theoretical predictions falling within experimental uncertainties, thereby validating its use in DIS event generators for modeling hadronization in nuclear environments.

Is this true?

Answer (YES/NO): NO